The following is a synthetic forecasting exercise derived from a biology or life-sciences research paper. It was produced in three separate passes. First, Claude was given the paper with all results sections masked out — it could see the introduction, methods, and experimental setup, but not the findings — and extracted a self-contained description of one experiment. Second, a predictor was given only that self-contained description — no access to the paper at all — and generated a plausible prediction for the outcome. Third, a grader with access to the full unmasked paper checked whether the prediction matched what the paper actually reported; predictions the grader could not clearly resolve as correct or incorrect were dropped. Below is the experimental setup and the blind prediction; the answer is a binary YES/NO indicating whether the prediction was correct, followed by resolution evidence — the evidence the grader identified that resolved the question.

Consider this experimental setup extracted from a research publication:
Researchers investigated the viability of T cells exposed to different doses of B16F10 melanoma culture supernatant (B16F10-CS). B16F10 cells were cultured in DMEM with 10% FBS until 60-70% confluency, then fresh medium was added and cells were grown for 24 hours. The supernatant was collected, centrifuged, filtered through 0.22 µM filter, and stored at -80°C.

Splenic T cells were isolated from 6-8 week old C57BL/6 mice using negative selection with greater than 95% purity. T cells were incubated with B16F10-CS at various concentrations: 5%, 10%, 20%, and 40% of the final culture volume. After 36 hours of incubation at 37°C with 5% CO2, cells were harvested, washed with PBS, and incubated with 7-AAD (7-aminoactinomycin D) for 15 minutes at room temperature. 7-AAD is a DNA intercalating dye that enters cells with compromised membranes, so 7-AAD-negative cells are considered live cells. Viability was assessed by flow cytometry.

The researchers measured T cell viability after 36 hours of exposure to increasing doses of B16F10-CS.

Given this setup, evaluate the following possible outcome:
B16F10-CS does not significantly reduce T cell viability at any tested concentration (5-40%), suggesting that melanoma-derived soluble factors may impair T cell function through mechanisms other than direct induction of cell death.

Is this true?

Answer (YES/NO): YES